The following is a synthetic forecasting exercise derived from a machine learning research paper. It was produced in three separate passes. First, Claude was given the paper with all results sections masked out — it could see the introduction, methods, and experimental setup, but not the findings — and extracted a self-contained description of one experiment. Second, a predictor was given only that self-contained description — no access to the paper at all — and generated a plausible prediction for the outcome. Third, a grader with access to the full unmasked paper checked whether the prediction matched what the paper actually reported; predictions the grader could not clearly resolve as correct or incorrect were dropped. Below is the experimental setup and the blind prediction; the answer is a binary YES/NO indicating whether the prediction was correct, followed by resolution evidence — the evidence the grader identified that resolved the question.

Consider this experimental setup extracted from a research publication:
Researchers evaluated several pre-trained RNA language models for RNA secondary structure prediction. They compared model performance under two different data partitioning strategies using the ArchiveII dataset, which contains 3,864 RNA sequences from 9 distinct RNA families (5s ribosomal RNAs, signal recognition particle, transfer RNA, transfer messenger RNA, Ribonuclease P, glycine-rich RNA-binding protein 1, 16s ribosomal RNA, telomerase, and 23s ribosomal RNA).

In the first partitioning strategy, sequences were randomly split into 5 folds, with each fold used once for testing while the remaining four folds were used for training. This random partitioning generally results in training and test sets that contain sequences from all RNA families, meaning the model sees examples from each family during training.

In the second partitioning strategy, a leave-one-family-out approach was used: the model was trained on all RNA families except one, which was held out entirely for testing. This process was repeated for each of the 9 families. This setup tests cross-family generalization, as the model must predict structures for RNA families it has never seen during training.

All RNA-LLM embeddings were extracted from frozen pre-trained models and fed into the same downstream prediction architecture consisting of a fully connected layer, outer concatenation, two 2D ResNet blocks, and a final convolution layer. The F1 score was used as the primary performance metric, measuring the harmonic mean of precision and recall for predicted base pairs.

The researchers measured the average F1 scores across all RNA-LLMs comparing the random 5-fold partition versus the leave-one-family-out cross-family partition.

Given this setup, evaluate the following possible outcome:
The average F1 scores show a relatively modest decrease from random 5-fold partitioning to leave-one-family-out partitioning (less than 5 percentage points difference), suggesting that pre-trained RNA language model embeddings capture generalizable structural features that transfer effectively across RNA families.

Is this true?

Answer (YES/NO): NO